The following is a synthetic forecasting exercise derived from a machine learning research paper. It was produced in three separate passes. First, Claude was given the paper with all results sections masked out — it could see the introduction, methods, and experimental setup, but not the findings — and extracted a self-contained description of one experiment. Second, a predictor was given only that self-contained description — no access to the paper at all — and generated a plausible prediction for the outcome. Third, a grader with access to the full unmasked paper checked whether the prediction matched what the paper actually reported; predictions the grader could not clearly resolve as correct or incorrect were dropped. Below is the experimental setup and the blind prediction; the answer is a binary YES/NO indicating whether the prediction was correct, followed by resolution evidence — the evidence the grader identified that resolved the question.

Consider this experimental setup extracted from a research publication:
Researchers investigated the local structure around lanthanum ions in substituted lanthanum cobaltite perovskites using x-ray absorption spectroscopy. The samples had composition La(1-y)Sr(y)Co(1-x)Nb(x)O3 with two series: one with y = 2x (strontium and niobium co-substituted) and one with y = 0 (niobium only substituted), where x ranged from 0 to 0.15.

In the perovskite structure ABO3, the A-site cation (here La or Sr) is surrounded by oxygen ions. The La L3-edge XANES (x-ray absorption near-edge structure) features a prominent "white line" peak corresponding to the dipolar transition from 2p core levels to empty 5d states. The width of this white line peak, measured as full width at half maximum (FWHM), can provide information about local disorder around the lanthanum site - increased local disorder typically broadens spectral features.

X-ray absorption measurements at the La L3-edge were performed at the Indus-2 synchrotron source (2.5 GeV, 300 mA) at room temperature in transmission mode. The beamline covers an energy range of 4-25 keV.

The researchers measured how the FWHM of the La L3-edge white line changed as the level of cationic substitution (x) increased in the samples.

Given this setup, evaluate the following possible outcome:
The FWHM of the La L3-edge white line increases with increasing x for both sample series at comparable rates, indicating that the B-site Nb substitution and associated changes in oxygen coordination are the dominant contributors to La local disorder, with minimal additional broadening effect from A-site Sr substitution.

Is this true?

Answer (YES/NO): NO